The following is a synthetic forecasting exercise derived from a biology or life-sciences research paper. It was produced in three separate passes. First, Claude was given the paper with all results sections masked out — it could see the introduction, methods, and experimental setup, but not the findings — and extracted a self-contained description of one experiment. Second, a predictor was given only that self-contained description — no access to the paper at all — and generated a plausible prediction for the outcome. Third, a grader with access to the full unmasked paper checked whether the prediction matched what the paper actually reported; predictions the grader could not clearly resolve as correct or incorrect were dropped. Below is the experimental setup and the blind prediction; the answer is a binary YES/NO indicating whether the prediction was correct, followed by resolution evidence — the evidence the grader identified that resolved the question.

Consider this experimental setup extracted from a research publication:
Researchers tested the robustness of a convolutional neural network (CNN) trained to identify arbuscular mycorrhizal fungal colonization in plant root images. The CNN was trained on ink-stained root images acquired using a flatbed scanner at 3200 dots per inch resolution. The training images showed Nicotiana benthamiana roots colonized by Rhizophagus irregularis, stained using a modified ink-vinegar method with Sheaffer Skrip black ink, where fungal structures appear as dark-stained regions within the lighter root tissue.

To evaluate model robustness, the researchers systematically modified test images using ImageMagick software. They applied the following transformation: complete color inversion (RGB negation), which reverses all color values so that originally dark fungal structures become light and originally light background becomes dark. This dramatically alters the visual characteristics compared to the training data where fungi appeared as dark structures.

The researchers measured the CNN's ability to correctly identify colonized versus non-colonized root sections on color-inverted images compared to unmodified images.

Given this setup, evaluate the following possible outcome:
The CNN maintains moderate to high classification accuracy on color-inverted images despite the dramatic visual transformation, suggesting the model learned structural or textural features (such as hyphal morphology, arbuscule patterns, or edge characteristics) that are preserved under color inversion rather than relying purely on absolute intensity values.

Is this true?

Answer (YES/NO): NO